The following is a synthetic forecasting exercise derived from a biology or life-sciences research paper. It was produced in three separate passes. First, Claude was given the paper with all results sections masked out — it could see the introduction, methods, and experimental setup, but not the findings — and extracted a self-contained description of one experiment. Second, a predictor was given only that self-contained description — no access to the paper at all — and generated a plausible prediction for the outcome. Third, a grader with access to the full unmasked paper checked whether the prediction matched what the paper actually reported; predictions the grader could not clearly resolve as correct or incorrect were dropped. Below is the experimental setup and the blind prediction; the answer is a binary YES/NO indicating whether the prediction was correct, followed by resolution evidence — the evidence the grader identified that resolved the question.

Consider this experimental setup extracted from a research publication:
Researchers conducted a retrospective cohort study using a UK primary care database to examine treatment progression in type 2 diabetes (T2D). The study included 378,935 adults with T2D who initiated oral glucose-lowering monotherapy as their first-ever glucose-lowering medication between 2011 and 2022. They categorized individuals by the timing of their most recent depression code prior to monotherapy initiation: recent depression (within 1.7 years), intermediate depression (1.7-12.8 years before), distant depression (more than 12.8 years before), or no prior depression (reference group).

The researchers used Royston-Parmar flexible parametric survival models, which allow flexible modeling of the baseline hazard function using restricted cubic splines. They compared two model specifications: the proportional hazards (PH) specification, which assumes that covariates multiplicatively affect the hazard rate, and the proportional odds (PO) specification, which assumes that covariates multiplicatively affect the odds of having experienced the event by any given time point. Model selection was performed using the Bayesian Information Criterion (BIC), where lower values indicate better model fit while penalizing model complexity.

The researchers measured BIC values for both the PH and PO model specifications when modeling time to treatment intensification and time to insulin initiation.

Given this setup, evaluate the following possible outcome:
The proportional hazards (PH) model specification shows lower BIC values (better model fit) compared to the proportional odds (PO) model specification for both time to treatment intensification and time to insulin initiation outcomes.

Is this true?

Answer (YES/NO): NO